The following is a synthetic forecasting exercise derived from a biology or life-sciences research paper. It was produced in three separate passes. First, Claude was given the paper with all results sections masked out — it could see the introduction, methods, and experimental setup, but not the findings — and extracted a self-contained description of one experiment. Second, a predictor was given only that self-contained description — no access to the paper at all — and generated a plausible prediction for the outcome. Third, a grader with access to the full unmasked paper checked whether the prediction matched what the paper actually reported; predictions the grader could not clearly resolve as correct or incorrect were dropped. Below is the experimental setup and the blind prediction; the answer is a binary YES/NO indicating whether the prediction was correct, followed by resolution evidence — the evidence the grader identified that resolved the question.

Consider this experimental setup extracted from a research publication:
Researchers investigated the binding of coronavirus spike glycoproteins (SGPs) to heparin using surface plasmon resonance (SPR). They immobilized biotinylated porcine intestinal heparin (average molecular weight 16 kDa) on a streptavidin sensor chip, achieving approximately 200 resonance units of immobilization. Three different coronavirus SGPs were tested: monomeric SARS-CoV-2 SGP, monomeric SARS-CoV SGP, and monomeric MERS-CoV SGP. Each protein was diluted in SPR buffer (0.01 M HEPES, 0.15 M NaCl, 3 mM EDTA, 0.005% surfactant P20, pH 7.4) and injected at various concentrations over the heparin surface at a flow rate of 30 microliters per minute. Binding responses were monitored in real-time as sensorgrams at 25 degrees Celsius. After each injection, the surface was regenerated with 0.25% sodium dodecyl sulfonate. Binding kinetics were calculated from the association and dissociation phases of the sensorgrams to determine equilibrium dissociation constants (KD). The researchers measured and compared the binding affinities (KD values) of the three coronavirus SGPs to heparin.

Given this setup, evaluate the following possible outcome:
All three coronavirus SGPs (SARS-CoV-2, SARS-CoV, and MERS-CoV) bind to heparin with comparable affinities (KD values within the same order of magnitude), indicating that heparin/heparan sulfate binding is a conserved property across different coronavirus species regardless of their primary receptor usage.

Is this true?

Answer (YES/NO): NO